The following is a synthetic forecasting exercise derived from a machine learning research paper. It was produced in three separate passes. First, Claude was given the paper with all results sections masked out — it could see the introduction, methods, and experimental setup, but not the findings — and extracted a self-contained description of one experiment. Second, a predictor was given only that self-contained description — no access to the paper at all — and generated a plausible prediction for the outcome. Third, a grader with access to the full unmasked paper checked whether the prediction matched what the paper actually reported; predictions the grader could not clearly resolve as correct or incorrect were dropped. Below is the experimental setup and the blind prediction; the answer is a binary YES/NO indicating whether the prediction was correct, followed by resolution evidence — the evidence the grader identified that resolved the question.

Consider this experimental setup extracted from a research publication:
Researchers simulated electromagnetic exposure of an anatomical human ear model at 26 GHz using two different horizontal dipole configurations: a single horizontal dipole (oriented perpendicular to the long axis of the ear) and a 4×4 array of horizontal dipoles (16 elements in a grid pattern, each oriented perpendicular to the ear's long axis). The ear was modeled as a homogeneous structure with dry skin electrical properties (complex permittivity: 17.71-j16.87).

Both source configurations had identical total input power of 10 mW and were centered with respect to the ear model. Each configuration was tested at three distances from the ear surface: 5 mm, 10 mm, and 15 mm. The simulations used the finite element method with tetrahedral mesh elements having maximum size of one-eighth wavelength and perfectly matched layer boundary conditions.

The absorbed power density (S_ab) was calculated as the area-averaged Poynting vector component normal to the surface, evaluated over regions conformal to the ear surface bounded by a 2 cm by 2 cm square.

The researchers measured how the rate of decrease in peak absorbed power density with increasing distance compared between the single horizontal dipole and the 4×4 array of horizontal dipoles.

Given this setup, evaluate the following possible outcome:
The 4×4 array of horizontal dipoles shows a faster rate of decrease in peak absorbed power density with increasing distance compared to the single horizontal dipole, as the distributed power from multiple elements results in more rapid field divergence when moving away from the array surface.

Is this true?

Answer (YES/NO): NO